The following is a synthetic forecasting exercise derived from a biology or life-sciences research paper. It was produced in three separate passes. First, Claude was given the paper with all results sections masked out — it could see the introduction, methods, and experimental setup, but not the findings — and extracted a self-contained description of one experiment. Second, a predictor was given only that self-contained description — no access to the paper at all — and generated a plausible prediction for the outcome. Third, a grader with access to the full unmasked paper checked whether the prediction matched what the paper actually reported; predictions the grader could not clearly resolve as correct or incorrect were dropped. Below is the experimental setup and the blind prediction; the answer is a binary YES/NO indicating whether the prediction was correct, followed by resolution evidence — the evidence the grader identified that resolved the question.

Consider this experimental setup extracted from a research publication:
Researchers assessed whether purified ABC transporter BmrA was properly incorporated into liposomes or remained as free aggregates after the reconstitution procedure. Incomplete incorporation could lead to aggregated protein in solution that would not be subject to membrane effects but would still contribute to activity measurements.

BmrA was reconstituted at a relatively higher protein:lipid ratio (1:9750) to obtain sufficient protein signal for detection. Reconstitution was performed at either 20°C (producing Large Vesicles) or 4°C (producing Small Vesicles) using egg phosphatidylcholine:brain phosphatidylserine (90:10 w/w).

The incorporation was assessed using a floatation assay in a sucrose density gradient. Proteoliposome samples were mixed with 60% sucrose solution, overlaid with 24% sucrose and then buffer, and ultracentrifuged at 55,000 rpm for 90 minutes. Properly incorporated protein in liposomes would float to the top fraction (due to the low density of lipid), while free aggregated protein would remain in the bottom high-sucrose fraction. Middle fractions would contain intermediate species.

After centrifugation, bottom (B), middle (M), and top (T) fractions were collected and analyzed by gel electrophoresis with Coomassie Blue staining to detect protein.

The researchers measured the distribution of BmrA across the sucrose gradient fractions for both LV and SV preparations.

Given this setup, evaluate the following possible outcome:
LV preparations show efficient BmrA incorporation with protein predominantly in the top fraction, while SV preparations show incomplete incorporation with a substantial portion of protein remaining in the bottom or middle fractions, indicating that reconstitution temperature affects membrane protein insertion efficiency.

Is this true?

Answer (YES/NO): NO